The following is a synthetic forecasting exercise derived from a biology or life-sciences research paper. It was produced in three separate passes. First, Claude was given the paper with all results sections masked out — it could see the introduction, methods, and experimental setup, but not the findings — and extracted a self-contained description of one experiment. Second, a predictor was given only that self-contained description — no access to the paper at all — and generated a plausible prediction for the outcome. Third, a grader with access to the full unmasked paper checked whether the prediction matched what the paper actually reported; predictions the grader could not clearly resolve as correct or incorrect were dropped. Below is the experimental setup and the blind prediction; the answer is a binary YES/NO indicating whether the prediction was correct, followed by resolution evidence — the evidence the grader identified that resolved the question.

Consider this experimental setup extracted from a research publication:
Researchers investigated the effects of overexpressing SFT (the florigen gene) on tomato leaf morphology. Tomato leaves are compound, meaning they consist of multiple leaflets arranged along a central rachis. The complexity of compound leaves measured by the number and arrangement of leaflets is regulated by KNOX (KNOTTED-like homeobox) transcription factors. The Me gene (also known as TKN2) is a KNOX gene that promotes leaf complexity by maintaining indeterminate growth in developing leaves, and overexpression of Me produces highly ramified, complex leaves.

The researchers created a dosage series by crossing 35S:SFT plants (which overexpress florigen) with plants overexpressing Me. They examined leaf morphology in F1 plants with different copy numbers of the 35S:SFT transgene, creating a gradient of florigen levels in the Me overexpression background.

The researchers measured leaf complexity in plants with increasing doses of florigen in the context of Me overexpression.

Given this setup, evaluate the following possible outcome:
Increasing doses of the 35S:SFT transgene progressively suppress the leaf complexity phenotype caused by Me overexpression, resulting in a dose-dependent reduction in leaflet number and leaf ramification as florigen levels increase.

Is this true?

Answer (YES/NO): YES